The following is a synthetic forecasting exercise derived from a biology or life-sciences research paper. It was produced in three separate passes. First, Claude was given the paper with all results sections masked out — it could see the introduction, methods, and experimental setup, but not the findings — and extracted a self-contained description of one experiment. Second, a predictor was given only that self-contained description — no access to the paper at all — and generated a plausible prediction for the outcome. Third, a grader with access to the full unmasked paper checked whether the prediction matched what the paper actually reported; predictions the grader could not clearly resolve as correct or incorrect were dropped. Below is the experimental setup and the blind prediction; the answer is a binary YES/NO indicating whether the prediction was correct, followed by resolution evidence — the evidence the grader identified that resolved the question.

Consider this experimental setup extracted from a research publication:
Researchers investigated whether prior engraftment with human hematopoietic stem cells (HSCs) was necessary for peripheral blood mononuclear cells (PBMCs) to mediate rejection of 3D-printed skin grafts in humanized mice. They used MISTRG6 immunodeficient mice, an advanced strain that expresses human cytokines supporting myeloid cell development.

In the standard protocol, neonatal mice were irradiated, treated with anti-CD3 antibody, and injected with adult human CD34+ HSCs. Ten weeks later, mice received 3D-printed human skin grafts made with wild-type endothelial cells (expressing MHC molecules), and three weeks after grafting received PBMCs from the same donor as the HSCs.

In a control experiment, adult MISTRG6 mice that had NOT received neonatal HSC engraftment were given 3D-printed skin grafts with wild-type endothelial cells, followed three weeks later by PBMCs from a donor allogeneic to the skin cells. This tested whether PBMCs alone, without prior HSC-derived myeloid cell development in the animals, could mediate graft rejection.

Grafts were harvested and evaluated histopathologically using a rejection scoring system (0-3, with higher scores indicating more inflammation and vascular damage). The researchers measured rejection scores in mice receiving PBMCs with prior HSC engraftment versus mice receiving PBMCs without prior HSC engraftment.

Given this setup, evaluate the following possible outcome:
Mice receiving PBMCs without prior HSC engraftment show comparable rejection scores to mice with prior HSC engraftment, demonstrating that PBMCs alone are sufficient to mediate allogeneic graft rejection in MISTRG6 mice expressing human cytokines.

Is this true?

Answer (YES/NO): NO